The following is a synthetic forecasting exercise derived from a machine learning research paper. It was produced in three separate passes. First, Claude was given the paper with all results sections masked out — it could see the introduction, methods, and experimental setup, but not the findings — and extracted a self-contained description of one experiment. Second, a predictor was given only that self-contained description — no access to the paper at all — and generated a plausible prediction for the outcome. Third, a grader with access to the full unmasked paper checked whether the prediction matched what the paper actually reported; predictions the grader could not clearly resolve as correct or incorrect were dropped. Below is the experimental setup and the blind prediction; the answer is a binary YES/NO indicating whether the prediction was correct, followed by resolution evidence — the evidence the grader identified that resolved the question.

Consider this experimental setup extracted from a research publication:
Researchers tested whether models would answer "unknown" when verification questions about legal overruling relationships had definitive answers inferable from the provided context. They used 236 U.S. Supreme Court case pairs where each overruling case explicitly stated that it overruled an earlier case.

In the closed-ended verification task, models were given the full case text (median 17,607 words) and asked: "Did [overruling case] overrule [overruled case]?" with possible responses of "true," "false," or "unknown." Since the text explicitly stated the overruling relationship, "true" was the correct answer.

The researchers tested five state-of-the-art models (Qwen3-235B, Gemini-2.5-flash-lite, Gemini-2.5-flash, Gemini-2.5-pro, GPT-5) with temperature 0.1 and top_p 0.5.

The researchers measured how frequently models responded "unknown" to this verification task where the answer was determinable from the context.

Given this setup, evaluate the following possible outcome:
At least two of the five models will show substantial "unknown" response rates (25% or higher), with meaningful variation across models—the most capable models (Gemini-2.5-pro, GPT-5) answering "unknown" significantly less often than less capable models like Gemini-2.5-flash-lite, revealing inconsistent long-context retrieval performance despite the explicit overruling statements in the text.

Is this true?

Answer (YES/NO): NO